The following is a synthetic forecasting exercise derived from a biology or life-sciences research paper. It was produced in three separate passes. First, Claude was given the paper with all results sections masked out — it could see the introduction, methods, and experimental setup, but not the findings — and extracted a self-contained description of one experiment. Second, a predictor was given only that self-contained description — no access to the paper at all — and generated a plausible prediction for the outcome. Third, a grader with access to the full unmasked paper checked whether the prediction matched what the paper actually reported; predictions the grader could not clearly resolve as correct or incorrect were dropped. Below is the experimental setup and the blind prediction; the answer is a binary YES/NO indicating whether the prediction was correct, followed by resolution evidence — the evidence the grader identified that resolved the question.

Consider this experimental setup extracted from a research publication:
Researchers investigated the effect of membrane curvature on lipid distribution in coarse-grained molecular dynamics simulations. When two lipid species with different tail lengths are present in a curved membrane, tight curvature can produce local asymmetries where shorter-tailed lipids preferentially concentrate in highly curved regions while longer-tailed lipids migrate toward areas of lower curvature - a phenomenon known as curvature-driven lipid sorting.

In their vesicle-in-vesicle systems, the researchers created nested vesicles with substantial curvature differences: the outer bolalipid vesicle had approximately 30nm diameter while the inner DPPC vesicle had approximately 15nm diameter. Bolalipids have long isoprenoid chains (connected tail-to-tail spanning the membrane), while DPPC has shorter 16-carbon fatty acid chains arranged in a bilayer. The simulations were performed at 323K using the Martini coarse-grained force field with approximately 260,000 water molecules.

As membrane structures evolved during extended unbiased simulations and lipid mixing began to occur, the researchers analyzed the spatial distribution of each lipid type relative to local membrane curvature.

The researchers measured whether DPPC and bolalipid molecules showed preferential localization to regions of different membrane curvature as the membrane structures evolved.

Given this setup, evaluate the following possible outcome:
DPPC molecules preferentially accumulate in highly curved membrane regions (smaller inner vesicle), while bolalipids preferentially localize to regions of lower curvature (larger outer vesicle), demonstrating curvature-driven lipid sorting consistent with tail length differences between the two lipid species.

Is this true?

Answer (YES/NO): YES